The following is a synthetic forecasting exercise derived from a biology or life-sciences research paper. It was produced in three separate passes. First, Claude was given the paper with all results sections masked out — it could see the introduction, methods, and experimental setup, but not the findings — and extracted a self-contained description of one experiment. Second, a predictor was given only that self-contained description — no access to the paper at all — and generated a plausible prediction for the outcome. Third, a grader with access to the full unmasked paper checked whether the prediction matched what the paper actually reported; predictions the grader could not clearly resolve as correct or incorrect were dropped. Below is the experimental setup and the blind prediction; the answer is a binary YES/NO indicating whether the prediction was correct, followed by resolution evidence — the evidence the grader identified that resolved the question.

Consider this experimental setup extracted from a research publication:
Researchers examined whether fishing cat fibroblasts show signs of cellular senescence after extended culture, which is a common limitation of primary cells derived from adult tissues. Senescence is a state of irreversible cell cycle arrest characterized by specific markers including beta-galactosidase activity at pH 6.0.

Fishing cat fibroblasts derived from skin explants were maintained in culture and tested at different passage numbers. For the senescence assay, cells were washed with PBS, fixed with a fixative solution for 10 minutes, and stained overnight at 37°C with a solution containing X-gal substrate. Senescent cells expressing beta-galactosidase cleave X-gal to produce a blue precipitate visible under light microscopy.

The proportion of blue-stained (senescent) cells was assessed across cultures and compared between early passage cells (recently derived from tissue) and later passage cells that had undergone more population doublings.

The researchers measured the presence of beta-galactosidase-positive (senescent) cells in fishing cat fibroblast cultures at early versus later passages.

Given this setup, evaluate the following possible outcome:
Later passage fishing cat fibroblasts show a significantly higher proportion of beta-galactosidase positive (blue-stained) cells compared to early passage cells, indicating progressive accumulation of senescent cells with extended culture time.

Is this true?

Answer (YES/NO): YES